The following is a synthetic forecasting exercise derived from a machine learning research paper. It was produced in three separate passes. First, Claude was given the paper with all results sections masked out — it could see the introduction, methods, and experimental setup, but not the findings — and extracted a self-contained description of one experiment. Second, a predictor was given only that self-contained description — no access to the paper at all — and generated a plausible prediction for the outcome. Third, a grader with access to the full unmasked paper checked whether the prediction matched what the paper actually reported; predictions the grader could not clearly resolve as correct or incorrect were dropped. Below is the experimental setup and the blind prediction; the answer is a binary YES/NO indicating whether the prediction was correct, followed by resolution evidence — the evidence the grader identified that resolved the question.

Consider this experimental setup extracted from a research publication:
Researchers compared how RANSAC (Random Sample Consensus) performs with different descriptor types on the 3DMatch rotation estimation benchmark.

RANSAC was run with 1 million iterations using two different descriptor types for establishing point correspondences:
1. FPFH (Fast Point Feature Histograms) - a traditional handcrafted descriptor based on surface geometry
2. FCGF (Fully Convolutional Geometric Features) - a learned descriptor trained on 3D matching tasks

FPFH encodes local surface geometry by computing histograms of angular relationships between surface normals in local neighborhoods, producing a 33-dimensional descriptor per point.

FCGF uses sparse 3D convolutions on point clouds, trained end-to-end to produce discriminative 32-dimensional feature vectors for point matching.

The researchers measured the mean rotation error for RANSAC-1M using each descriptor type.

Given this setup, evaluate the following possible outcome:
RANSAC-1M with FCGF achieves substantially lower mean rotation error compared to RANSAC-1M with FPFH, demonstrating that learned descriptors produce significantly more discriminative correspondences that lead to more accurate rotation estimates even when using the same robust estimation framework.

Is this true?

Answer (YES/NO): YES